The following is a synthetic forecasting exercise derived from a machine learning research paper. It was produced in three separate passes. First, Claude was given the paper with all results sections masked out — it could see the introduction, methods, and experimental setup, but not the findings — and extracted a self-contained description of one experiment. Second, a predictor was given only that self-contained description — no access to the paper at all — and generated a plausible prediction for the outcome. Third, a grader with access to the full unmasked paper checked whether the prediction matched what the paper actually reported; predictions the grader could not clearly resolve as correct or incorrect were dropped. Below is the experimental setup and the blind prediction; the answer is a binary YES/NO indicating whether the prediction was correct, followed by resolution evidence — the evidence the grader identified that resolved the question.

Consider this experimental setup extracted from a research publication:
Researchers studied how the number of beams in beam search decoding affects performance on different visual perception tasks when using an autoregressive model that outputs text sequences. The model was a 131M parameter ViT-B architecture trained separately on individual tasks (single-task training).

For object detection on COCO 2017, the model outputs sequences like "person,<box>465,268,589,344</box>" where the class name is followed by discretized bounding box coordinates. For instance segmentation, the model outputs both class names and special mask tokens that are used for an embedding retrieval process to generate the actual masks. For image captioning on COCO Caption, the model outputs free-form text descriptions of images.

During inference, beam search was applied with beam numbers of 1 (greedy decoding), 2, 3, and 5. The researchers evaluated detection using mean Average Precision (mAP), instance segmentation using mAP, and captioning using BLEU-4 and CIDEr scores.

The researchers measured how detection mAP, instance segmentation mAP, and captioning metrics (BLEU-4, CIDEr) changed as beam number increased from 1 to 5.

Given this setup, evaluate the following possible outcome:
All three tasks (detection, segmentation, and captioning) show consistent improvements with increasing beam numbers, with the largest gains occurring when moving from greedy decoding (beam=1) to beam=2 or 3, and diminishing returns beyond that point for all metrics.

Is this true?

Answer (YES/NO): NO